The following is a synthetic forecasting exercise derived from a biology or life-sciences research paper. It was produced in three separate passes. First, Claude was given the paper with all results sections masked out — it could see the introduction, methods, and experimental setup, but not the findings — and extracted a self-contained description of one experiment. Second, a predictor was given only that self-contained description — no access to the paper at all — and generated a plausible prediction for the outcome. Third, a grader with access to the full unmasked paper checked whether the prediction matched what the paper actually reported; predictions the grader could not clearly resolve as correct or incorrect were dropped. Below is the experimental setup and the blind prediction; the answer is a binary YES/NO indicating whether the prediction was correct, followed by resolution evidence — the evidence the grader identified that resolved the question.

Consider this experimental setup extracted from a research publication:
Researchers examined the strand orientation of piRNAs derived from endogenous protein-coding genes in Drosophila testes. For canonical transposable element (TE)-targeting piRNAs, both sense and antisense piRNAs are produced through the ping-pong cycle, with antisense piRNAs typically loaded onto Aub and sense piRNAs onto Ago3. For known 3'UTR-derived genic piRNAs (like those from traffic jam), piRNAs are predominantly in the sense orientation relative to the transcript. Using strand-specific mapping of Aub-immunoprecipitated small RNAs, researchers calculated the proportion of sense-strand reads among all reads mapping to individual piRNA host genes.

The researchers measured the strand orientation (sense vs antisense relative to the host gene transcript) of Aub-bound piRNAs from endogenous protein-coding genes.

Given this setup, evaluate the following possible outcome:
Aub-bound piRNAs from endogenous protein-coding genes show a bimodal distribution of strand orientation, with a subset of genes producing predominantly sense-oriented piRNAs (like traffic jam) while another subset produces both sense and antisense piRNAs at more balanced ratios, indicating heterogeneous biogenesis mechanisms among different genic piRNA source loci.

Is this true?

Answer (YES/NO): NO